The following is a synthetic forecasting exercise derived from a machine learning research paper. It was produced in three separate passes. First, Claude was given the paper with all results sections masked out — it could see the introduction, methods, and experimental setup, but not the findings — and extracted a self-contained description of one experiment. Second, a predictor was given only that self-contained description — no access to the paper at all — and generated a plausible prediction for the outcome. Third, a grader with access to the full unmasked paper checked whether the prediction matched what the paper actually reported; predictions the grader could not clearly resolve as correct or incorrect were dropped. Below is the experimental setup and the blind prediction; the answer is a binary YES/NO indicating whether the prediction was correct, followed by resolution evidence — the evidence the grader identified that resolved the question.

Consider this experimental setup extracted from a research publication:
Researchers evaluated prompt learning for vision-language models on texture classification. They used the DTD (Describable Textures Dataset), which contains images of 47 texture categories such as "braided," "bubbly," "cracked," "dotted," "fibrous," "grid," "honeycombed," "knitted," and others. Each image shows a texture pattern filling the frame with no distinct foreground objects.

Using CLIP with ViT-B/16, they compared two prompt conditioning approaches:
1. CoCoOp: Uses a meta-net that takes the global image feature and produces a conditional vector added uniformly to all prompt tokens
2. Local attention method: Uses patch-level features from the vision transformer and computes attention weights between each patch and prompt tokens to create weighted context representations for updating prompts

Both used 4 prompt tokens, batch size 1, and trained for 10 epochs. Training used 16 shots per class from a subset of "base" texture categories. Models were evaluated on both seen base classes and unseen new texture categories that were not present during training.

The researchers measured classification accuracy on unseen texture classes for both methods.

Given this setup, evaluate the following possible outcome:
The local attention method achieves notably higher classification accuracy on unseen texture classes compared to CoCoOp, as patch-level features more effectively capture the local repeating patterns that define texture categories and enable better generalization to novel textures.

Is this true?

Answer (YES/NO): NO